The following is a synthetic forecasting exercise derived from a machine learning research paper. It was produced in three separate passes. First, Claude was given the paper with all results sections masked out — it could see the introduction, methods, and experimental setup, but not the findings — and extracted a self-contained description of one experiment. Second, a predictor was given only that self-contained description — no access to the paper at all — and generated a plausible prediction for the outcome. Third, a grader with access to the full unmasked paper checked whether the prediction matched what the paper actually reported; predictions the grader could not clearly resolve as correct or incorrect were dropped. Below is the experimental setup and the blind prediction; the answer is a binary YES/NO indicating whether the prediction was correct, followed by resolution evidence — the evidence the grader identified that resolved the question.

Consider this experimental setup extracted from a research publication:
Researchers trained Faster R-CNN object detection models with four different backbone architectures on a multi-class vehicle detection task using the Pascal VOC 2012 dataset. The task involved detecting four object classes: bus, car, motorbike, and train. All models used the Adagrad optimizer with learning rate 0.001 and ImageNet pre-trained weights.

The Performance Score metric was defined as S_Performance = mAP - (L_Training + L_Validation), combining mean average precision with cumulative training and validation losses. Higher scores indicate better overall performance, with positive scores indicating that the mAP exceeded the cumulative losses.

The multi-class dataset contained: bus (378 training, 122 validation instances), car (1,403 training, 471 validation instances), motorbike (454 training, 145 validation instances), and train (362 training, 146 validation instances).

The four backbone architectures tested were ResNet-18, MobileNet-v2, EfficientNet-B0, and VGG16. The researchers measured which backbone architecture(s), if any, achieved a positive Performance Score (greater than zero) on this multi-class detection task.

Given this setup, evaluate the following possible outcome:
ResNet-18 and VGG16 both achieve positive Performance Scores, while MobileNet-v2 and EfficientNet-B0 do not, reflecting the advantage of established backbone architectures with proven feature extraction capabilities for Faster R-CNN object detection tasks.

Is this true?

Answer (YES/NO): NO